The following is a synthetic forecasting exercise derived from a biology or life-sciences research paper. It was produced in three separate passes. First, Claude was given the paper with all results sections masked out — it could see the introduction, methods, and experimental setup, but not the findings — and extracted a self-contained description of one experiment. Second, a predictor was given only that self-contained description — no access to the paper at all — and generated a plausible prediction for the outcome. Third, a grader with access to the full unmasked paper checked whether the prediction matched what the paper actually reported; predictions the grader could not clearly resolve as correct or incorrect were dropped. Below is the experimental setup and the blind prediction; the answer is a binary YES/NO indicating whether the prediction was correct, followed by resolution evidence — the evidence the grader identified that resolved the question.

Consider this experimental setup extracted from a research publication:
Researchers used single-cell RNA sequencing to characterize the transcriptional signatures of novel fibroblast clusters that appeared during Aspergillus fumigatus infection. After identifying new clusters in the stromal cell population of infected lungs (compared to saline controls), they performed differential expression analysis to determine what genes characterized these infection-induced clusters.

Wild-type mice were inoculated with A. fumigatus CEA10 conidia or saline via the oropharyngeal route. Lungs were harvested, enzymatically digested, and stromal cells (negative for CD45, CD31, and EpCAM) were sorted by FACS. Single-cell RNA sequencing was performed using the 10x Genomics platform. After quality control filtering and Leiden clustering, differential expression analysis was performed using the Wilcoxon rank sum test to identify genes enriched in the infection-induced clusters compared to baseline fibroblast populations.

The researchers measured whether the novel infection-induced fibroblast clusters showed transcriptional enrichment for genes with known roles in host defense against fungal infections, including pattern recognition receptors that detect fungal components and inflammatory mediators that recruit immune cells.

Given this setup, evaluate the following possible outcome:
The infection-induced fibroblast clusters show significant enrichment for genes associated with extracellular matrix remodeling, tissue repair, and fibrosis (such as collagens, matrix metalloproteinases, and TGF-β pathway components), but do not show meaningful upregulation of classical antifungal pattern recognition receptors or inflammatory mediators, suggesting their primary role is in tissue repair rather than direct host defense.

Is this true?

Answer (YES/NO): NO